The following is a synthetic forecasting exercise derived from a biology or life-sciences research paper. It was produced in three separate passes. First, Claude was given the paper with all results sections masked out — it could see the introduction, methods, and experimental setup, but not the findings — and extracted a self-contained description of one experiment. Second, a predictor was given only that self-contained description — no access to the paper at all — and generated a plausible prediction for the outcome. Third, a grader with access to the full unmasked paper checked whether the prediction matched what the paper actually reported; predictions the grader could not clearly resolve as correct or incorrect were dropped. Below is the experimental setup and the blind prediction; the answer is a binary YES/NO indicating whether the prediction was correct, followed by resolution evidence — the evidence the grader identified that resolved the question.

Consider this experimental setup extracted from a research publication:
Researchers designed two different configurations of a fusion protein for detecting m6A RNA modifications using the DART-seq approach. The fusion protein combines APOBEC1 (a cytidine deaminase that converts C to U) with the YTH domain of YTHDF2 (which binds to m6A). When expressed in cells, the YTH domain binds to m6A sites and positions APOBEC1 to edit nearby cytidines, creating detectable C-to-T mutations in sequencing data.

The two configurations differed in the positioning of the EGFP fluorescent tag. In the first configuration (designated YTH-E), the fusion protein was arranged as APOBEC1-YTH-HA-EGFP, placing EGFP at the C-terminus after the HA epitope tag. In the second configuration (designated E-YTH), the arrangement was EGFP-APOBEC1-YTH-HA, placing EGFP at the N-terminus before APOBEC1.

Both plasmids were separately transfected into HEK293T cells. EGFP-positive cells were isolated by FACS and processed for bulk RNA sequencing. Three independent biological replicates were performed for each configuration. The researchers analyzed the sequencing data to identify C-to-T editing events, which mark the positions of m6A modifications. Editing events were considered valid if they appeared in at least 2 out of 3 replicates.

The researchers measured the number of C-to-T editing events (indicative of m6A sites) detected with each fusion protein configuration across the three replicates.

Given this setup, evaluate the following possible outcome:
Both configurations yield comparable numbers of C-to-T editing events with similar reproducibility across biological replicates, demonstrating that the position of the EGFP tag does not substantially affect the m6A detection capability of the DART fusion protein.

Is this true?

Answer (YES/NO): NO